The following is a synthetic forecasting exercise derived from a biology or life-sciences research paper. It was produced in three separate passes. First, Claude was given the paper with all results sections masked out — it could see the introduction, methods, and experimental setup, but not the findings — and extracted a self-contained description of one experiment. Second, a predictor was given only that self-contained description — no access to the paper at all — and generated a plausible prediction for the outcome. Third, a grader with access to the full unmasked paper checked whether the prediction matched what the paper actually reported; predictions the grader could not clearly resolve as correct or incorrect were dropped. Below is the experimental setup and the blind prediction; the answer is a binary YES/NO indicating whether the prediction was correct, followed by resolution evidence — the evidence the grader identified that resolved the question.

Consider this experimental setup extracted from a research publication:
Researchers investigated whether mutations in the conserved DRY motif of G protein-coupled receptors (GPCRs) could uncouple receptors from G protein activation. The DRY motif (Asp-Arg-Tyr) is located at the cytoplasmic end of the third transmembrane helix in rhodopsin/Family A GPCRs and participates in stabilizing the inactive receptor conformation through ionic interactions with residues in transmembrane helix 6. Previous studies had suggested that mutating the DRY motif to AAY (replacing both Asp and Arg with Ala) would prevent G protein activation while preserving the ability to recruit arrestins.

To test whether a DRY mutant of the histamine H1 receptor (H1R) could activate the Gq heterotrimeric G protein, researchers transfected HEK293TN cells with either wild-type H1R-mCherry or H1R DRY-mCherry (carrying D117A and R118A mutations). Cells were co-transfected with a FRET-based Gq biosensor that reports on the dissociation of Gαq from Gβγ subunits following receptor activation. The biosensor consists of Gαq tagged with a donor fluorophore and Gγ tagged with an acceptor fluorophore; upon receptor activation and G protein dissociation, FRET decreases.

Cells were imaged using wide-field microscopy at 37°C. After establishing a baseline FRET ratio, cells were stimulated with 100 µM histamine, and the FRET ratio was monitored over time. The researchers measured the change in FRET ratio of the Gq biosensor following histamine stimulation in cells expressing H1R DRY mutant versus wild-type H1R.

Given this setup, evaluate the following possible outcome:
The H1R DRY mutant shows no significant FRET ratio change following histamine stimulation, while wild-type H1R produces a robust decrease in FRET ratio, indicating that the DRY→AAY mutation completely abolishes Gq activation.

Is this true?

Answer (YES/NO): NO